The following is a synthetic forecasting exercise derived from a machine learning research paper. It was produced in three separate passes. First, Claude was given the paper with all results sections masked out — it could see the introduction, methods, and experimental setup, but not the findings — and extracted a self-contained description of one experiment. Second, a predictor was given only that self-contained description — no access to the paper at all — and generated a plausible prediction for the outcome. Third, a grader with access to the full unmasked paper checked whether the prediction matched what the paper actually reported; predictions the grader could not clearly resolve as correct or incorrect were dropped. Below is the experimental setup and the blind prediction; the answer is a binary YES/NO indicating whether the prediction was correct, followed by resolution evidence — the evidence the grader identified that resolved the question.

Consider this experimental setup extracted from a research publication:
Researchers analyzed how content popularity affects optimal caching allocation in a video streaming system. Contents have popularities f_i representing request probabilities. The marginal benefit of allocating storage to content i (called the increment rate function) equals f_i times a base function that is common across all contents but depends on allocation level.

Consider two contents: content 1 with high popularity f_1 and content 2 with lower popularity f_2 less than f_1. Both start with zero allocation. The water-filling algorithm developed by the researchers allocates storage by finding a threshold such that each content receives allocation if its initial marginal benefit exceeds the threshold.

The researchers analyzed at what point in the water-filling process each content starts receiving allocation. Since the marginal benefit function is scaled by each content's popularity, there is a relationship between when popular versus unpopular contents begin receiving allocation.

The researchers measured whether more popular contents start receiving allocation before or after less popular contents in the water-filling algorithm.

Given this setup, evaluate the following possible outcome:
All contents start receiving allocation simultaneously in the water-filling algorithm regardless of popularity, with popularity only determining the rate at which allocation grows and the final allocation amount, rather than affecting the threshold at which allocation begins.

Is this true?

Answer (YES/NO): NO